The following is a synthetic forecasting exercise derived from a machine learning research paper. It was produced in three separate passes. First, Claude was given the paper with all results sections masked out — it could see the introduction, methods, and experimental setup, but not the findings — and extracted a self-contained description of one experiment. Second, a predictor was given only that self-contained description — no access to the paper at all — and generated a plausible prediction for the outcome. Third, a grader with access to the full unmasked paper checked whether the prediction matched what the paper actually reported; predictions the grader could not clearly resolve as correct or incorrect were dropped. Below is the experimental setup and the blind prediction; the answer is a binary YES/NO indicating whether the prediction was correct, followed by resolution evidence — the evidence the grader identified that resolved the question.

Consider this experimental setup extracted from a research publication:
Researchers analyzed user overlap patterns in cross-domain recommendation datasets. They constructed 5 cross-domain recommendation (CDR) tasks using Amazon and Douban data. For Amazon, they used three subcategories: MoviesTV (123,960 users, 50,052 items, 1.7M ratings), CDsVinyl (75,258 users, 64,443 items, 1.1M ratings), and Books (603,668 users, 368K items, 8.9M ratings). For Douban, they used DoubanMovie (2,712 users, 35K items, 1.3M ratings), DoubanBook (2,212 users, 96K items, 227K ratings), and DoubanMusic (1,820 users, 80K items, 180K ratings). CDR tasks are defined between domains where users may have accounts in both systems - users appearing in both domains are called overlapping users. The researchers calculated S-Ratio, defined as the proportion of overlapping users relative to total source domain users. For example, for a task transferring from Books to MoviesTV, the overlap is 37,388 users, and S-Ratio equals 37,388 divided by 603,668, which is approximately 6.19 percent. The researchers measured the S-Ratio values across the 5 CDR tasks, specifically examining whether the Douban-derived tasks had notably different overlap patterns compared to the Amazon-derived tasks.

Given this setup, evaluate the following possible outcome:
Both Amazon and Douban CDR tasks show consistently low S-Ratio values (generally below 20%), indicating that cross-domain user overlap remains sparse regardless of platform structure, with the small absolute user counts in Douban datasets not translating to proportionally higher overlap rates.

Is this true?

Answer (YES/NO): NO